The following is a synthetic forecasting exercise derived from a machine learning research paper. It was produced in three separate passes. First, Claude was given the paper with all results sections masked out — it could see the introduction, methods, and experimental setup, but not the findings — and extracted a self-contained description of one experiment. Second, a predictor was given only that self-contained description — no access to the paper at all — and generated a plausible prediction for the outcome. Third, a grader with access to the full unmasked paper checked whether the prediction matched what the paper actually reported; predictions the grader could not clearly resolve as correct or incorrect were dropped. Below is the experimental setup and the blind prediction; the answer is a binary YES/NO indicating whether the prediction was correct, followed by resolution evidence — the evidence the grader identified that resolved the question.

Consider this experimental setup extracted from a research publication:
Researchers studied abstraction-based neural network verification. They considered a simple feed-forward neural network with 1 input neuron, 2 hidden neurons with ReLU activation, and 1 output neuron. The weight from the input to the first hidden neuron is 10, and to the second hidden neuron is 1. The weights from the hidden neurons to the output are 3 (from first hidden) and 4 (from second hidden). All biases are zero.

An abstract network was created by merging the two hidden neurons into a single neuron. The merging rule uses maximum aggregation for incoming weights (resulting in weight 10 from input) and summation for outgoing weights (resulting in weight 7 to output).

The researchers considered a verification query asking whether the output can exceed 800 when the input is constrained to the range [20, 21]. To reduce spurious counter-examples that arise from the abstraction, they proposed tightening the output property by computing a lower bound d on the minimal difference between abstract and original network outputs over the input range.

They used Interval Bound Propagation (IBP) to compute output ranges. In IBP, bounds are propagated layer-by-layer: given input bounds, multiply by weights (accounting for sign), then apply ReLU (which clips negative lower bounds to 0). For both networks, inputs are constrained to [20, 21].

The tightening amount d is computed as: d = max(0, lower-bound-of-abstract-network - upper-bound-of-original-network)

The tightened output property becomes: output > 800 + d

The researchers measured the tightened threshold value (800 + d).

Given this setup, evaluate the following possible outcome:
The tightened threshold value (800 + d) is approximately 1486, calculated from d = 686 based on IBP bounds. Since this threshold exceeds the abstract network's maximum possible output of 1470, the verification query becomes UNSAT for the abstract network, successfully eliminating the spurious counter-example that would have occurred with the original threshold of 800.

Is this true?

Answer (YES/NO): YES